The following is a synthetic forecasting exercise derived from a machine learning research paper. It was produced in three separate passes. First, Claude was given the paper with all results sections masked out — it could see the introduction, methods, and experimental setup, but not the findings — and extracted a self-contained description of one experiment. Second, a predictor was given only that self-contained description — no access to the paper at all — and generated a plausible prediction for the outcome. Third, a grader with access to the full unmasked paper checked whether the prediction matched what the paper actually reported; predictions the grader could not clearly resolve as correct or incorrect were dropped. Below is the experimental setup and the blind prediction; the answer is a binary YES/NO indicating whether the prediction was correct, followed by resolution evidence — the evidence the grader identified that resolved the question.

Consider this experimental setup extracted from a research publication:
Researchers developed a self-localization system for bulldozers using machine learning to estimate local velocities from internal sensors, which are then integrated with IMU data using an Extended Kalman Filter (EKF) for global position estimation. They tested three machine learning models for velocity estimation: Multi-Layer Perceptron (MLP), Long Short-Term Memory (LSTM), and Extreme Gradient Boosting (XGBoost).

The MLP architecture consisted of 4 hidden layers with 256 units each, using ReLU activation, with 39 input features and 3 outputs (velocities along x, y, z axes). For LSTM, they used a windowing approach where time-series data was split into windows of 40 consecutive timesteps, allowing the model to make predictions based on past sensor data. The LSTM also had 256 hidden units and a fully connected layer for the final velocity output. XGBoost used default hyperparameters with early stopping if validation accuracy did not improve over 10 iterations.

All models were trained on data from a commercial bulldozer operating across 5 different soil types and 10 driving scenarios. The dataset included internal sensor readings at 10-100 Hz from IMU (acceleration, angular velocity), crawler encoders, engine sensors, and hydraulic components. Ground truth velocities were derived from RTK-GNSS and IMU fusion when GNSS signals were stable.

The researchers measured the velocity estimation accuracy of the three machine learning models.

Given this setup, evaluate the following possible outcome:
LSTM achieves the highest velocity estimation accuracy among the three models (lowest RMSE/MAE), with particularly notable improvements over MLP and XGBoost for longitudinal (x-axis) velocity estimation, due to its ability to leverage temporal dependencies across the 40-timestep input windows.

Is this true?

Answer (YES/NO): YES